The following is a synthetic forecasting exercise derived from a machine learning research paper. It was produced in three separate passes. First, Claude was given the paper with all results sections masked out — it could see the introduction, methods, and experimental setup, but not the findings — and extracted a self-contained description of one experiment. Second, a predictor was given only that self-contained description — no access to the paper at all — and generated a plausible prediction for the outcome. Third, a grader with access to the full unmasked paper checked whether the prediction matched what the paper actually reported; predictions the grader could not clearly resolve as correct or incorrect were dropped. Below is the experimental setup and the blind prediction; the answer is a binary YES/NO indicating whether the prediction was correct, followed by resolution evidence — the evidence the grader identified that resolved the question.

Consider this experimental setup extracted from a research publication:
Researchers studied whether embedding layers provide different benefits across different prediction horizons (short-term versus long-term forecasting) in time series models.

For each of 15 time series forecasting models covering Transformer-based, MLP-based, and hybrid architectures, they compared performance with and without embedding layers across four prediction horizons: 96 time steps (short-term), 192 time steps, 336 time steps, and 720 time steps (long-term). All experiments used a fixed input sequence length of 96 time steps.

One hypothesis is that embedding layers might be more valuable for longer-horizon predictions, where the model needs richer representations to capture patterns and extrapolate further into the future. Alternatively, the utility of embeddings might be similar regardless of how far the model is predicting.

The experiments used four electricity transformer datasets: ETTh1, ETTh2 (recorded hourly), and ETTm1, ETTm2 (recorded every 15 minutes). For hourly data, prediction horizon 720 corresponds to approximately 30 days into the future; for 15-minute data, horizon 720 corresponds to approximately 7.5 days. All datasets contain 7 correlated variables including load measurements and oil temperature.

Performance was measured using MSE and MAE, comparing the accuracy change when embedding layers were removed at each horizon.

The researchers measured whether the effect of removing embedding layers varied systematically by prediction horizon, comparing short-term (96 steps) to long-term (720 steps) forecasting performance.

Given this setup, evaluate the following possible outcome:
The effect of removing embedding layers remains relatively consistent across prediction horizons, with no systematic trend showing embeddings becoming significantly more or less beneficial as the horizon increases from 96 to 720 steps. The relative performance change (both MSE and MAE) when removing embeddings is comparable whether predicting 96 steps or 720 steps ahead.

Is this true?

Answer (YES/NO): NO